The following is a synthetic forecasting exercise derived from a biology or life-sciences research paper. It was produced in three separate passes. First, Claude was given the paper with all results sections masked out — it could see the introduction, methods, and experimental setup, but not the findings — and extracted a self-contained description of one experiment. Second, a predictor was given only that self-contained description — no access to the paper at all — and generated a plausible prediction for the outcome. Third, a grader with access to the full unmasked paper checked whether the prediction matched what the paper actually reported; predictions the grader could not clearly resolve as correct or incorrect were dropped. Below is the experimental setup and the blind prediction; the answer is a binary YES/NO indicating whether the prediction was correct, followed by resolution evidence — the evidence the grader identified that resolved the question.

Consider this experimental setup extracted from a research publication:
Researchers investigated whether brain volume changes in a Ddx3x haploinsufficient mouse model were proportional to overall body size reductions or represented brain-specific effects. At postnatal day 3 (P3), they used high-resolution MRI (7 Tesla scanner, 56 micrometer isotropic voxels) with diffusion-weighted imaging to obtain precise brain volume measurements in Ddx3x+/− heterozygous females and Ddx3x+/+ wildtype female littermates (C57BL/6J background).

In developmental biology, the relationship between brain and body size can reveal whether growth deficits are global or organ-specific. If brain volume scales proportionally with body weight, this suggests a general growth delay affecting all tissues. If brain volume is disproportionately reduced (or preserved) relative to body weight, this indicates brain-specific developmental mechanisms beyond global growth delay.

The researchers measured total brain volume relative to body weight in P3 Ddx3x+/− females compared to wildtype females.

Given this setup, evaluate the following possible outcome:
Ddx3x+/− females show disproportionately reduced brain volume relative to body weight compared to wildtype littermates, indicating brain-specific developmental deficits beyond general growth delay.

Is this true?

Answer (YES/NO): NO